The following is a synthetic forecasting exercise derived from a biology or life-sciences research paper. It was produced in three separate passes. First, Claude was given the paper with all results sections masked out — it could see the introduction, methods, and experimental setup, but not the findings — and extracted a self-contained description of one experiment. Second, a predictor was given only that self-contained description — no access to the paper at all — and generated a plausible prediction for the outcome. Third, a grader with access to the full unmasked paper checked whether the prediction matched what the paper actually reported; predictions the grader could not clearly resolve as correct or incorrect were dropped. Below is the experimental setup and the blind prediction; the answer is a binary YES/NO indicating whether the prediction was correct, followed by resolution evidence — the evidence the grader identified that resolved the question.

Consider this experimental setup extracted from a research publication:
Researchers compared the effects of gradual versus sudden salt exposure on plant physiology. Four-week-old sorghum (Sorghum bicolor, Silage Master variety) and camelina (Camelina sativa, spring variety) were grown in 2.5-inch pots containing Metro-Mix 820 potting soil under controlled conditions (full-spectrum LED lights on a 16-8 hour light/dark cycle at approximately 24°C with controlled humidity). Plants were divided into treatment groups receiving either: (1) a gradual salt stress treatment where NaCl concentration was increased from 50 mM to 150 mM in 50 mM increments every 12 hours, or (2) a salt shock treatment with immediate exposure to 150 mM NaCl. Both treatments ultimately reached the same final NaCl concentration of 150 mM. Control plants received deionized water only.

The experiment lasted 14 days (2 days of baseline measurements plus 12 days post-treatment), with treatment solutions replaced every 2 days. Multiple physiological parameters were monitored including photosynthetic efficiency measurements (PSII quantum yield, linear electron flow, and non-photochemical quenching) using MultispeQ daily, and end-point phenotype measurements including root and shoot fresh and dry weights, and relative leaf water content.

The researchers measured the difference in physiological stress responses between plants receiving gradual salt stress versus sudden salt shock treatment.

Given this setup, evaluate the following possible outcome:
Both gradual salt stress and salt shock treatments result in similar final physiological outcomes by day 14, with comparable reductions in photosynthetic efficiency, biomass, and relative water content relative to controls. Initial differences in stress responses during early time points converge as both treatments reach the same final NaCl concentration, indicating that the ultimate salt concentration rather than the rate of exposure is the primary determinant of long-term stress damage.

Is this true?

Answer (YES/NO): NO